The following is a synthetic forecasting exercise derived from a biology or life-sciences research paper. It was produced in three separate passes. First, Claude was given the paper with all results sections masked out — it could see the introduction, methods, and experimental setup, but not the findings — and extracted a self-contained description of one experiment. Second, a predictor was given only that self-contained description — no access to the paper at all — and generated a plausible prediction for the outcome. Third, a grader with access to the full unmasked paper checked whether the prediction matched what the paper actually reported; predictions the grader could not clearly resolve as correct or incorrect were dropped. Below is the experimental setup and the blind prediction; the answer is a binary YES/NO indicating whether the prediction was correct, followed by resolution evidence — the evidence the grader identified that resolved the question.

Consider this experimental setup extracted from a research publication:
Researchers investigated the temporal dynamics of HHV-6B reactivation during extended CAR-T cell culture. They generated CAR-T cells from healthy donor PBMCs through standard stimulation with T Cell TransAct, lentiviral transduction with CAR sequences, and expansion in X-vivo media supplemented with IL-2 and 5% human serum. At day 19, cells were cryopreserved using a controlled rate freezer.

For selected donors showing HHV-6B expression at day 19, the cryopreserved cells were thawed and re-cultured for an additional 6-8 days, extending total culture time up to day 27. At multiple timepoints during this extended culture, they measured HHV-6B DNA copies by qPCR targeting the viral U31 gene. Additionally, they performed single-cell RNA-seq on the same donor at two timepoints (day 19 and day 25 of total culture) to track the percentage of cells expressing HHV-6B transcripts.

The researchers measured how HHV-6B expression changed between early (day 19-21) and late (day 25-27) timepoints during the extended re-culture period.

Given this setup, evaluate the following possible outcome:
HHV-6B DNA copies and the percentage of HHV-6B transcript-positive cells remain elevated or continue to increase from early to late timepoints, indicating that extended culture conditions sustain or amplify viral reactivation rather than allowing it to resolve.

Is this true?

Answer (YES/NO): YES